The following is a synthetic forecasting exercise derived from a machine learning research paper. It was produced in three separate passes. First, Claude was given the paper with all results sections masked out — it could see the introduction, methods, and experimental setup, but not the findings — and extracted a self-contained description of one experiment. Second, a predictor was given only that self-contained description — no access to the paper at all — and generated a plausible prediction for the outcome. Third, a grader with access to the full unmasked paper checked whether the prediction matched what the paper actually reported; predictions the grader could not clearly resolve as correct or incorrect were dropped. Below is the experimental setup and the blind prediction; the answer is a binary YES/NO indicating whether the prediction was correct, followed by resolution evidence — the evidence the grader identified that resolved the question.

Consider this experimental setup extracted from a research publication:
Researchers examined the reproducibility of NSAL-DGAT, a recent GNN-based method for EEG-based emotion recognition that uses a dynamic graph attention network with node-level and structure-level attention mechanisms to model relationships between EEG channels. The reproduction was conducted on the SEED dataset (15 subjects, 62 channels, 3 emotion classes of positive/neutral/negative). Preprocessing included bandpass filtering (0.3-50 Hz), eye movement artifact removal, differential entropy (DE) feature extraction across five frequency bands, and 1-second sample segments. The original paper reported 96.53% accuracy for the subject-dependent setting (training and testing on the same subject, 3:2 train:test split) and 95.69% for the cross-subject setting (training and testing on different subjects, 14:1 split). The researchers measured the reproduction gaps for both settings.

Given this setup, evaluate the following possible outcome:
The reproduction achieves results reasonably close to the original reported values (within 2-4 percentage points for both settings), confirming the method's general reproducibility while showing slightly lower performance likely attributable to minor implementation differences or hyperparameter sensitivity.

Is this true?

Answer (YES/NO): NO